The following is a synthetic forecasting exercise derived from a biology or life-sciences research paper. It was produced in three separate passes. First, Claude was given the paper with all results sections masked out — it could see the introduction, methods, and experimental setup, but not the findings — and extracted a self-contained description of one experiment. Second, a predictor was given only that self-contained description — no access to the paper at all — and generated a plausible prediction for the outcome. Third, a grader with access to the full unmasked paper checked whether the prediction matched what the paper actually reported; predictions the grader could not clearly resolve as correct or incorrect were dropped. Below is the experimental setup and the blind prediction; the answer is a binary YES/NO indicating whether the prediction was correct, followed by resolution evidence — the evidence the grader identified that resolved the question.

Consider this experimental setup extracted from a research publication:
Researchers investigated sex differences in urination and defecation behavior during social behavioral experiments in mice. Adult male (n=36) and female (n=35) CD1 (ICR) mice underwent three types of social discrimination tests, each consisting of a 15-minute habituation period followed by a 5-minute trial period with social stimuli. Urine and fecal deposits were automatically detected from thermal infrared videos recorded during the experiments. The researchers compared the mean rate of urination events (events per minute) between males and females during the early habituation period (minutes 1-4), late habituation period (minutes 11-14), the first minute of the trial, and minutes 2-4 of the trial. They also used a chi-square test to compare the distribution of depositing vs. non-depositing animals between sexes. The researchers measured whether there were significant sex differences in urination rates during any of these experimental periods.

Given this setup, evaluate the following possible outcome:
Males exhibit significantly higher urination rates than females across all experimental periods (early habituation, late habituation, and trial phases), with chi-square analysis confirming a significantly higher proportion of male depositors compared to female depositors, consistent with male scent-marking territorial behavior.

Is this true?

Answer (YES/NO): NO